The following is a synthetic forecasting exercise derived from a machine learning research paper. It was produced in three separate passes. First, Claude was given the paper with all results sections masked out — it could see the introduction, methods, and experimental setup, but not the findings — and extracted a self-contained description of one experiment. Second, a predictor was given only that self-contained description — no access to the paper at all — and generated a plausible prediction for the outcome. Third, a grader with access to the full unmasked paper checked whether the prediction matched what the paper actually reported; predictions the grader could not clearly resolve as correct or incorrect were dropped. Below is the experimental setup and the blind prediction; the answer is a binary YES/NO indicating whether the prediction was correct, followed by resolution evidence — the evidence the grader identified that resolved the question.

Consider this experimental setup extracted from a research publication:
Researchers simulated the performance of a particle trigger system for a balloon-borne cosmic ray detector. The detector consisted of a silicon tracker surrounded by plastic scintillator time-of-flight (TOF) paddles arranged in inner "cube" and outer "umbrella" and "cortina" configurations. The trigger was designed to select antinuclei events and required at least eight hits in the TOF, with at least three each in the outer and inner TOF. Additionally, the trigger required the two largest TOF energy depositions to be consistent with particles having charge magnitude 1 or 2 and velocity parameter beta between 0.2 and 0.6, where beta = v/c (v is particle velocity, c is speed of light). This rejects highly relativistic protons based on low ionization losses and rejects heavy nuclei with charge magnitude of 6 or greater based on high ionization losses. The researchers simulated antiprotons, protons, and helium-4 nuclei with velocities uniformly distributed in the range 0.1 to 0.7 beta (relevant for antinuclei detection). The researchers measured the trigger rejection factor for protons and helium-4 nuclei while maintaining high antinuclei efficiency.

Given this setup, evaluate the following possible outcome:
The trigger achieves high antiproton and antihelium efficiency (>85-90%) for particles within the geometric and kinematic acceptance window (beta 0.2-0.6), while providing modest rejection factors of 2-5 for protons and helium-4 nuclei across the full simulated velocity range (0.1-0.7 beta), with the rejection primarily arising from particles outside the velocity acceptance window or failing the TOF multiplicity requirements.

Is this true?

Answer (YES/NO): NO